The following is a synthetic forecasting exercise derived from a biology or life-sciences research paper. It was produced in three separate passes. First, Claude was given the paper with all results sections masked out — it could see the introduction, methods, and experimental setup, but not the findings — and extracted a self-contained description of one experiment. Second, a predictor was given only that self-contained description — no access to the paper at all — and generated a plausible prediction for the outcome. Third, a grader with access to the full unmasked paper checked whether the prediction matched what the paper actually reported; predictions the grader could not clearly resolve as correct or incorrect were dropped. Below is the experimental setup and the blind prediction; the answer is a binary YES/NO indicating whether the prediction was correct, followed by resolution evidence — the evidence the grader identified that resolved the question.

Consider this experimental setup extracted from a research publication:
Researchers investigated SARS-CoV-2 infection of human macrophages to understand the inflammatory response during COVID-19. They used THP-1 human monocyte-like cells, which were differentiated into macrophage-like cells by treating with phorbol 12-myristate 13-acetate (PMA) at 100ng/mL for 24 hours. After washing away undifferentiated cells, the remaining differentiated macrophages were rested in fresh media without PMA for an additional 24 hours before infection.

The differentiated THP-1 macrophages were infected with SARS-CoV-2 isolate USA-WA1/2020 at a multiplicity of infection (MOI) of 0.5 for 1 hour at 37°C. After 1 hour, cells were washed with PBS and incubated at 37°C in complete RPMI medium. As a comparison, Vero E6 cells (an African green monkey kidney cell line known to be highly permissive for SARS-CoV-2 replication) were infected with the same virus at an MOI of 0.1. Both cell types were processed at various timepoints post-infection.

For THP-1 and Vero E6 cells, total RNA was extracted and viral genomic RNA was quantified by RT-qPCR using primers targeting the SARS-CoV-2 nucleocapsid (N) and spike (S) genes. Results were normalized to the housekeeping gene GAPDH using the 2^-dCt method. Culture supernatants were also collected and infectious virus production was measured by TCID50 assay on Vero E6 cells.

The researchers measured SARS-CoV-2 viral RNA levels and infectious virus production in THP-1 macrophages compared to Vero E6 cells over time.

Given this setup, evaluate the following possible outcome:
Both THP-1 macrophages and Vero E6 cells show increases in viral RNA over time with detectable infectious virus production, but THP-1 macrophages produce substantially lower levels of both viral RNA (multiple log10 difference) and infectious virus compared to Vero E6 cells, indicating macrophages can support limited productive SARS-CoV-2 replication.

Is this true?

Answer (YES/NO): NO